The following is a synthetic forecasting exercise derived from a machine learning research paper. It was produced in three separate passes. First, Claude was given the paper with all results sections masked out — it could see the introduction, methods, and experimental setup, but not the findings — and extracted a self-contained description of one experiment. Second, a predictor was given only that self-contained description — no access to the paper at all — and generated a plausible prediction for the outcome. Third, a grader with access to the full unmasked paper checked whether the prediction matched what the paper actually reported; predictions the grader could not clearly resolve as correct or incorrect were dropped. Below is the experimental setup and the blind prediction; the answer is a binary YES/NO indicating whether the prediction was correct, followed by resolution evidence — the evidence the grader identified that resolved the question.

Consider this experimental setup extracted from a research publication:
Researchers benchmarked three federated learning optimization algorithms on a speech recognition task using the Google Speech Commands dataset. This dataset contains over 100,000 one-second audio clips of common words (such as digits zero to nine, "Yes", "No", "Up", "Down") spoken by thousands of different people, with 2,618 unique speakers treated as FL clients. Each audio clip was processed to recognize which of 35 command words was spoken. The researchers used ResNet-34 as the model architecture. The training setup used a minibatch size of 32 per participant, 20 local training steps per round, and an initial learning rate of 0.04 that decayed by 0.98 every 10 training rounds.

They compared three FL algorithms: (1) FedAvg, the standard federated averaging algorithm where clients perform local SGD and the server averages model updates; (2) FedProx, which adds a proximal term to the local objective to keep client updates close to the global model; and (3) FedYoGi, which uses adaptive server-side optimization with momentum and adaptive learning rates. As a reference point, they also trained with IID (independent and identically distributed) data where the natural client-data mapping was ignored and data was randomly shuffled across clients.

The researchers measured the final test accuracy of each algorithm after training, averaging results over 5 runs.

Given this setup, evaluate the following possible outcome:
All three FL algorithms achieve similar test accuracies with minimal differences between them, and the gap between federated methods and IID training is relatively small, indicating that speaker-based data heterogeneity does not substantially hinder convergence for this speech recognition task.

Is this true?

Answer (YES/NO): NO